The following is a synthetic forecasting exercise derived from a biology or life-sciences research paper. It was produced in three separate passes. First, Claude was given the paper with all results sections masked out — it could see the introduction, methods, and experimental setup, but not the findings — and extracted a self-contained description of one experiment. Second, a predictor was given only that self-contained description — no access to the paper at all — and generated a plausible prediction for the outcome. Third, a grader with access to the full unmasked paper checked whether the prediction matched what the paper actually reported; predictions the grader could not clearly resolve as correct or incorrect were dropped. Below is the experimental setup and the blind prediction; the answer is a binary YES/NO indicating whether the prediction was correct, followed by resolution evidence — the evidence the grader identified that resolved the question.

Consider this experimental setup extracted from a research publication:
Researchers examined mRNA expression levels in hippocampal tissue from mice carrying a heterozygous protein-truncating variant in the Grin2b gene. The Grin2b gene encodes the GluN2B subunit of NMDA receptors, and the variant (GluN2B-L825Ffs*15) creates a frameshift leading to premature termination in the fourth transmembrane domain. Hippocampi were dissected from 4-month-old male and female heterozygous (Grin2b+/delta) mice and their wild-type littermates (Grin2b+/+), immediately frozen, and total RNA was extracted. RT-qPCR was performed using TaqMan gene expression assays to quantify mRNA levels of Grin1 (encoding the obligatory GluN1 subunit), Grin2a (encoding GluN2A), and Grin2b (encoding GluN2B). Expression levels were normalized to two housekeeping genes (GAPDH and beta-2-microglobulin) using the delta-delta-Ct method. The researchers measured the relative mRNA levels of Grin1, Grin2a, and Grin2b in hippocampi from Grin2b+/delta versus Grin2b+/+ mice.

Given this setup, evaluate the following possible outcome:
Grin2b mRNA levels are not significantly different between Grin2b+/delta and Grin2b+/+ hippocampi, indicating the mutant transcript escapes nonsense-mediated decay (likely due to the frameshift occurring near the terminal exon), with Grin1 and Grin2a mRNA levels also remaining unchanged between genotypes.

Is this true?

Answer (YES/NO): NO